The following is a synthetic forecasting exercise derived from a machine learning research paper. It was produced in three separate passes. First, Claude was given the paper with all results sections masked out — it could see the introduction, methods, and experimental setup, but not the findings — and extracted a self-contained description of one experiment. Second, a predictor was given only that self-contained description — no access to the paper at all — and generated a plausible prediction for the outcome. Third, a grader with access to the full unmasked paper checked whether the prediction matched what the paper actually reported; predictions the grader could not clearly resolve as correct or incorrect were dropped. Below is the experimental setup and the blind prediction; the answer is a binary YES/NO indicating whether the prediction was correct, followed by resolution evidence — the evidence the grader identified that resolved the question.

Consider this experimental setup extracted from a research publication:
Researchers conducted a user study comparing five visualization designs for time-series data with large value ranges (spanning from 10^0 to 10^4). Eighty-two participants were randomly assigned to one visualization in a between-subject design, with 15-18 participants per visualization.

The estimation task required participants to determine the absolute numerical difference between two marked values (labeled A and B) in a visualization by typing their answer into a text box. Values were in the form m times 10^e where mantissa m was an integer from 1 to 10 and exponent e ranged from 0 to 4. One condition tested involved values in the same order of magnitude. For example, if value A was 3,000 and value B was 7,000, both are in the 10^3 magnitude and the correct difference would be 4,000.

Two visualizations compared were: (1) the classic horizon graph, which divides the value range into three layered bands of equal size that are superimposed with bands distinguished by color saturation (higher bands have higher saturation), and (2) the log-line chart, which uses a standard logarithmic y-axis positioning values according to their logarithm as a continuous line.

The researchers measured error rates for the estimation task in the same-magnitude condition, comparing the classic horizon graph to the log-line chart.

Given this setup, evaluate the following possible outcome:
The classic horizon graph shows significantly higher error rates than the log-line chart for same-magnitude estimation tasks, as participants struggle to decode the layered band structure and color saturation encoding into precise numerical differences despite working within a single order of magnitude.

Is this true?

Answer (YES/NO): NO